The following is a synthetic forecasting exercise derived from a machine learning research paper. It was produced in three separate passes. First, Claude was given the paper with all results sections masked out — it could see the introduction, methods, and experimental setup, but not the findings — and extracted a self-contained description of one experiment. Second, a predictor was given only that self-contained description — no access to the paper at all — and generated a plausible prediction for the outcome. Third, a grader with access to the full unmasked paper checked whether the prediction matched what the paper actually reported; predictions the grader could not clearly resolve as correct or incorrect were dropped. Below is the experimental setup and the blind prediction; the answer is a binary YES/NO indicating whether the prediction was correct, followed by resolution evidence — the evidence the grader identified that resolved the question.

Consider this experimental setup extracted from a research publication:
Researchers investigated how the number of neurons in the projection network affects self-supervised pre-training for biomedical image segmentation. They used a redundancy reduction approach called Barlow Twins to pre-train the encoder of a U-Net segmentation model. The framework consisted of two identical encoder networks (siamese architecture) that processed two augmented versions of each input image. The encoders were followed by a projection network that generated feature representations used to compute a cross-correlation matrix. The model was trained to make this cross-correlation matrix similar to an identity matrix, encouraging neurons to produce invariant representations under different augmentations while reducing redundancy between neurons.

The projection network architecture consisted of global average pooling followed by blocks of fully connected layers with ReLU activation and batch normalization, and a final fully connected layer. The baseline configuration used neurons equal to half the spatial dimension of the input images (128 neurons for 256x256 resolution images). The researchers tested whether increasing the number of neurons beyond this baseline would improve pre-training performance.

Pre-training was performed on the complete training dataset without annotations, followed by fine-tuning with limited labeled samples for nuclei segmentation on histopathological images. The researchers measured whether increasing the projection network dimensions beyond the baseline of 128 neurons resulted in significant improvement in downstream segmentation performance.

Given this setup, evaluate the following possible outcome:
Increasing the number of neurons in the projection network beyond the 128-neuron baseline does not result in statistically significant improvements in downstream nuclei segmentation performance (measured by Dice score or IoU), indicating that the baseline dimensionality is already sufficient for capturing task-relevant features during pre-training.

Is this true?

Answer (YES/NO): YES